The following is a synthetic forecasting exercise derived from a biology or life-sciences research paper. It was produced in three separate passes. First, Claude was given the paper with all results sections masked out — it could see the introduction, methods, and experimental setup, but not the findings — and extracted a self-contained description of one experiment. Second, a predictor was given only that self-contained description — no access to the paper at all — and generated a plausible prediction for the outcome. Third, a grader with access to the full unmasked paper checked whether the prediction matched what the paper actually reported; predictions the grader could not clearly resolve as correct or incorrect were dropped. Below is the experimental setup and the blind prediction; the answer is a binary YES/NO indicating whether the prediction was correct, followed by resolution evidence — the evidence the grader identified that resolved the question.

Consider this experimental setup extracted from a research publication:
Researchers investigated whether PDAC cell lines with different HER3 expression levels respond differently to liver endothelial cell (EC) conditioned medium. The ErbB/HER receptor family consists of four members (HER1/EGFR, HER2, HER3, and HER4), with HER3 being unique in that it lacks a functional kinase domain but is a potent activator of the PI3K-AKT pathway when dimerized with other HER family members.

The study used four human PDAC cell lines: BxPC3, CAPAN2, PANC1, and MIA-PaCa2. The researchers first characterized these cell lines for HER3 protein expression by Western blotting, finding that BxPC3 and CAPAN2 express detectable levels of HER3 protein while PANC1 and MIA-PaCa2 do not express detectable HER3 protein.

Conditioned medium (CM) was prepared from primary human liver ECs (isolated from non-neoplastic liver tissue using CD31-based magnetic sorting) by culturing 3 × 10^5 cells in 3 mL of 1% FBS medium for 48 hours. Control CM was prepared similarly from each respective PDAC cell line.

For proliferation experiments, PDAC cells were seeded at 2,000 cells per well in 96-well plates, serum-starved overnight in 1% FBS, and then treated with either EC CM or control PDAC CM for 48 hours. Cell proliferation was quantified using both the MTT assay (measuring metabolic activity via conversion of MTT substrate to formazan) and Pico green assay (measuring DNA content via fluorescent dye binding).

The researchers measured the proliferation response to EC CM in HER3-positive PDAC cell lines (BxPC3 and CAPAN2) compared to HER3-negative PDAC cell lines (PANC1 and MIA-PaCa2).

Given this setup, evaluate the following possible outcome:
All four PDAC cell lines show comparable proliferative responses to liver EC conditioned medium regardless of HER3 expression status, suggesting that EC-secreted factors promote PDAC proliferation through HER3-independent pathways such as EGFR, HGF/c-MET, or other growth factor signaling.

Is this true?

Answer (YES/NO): NO